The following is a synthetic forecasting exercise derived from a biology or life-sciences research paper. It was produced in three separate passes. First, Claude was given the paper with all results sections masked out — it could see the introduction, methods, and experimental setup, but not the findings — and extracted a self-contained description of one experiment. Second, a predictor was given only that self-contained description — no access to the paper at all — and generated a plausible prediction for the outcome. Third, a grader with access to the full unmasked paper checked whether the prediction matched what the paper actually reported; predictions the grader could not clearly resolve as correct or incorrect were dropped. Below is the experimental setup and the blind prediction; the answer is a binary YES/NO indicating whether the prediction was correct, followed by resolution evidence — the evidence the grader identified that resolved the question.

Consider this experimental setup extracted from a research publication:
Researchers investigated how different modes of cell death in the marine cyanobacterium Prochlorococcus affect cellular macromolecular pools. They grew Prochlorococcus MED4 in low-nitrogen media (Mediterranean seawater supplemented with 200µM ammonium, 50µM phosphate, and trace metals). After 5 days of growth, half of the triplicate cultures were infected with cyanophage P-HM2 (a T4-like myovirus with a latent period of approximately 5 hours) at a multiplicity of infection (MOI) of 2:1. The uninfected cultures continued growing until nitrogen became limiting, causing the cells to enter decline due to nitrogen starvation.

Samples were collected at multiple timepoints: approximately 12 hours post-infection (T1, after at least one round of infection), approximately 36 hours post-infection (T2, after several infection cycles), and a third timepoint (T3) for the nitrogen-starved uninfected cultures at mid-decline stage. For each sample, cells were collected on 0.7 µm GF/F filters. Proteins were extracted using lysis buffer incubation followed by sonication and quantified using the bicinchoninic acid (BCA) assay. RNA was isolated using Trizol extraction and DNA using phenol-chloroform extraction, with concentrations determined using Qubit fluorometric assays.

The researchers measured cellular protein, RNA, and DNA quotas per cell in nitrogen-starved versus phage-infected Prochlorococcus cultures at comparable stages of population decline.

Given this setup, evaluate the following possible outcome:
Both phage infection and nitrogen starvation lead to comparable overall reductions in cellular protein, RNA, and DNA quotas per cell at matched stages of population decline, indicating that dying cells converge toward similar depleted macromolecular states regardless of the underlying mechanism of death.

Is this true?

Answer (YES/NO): NO